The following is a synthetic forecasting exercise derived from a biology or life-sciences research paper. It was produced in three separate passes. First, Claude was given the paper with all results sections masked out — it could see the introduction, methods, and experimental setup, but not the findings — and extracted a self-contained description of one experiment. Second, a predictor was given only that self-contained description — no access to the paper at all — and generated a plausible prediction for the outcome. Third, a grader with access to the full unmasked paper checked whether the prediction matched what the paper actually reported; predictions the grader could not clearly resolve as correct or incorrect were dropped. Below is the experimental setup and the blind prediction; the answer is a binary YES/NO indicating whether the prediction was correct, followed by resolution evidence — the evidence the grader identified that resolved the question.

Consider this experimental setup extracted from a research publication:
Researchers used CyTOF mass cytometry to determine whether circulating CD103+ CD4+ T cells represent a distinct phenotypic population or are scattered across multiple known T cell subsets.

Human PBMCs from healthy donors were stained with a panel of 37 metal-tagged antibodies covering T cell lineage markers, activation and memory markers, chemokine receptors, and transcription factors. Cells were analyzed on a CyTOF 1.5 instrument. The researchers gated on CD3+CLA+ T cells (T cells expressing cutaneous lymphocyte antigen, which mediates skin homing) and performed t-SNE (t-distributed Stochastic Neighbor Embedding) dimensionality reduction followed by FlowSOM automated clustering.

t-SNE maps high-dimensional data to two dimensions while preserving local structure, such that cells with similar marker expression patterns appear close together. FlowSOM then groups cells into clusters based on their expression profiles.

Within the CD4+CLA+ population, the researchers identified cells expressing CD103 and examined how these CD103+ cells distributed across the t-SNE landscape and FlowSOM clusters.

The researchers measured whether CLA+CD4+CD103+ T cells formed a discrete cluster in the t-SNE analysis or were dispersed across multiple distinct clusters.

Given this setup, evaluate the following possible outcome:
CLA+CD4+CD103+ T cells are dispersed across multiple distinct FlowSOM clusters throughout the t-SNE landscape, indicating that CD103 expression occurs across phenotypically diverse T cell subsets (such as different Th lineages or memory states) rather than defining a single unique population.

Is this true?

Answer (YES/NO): NO